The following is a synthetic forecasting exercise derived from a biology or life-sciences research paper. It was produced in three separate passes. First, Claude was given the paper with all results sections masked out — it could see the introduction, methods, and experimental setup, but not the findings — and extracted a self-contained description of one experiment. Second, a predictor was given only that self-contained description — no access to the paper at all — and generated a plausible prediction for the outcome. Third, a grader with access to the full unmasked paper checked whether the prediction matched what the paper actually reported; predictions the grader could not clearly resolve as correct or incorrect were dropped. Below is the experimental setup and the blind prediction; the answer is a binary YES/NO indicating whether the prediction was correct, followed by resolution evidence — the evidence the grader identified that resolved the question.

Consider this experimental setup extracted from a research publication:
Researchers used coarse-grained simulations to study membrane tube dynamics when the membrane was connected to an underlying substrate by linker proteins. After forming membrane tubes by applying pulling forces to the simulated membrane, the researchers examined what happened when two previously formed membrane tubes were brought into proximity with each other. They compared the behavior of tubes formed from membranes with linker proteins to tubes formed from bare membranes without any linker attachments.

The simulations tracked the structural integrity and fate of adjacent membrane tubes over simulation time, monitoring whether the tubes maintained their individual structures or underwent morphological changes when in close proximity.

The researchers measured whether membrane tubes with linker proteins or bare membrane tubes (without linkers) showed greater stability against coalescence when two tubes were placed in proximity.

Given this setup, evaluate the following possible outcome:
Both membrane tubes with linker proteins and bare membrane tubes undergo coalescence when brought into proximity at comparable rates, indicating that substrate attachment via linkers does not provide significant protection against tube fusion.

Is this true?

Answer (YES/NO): NO